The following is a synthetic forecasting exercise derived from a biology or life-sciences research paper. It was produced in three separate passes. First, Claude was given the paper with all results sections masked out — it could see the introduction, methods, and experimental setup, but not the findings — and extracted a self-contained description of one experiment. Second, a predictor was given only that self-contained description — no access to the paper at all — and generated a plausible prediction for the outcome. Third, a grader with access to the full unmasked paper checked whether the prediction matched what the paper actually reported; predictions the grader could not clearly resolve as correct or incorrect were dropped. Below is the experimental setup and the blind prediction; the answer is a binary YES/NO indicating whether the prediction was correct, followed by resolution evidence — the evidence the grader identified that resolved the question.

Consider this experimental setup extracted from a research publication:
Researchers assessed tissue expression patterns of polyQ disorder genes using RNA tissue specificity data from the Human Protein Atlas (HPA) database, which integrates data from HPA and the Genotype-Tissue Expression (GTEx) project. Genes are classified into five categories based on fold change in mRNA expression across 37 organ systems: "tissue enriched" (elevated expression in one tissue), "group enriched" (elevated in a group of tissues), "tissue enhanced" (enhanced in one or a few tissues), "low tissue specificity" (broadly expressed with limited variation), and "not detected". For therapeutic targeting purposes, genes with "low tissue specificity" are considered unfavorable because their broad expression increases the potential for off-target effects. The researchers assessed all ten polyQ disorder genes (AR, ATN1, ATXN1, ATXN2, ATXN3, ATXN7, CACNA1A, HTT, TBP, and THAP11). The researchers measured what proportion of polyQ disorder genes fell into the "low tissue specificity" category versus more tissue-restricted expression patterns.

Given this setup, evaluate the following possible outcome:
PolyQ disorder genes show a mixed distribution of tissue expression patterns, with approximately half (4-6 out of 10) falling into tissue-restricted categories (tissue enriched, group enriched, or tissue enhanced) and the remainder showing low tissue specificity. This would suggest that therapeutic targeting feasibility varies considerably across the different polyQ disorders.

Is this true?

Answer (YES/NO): NO